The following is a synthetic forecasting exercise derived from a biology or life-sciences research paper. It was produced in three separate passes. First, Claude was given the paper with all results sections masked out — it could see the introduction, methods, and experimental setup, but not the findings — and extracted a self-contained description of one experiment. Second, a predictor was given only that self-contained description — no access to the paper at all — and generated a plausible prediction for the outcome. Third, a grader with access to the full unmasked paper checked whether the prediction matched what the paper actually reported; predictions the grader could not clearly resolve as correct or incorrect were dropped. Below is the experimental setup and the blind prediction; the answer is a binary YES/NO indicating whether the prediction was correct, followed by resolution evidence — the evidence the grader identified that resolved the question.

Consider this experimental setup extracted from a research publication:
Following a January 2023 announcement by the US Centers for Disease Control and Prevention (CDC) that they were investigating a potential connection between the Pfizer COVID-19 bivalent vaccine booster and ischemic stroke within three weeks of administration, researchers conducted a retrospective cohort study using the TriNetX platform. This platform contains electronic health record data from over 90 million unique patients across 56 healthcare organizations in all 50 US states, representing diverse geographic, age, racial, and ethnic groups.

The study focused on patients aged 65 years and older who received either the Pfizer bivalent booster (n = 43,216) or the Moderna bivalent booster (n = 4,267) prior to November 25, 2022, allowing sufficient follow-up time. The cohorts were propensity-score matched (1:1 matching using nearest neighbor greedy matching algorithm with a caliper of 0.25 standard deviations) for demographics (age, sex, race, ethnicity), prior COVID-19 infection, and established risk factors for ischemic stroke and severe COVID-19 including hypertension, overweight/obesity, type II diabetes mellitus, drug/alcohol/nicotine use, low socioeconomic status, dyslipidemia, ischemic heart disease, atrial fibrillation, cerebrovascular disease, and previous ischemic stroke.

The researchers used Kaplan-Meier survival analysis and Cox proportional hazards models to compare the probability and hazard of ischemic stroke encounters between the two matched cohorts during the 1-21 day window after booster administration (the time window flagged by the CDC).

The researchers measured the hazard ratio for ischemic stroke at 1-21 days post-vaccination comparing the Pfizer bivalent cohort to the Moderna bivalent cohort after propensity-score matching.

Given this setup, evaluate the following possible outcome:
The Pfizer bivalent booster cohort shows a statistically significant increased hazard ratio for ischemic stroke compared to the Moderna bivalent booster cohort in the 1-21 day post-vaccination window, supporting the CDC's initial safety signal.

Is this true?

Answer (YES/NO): NO